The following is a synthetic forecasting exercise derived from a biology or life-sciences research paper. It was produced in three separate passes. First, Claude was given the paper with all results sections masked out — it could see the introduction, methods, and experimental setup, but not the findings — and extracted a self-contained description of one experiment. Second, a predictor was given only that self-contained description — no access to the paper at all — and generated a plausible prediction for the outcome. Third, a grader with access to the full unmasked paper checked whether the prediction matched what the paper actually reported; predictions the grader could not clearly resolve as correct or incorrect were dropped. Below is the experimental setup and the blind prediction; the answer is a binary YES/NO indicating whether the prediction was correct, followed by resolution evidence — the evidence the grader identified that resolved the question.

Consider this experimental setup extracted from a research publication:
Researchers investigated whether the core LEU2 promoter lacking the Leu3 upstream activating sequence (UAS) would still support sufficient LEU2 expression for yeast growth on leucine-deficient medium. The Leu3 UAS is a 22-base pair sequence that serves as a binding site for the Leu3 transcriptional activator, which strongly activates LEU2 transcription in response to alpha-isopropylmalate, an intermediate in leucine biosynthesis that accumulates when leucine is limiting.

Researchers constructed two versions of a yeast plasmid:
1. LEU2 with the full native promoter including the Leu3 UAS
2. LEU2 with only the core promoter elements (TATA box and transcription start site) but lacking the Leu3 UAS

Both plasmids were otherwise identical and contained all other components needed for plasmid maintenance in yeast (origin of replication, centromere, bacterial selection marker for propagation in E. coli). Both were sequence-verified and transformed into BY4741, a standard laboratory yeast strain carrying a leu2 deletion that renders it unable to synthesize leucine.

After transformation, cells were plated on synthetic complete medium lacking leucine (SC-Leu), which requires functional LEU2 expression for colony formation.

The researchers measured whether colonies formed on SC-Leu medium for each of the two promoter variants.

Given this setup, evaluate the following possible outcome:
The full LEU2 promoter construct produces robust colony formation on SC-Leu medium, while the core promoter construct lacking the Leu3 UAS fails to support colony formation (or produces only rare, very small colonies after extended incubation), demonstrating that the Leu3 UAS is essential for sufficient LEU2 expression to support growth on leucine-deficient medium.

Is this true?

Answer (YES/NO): NO